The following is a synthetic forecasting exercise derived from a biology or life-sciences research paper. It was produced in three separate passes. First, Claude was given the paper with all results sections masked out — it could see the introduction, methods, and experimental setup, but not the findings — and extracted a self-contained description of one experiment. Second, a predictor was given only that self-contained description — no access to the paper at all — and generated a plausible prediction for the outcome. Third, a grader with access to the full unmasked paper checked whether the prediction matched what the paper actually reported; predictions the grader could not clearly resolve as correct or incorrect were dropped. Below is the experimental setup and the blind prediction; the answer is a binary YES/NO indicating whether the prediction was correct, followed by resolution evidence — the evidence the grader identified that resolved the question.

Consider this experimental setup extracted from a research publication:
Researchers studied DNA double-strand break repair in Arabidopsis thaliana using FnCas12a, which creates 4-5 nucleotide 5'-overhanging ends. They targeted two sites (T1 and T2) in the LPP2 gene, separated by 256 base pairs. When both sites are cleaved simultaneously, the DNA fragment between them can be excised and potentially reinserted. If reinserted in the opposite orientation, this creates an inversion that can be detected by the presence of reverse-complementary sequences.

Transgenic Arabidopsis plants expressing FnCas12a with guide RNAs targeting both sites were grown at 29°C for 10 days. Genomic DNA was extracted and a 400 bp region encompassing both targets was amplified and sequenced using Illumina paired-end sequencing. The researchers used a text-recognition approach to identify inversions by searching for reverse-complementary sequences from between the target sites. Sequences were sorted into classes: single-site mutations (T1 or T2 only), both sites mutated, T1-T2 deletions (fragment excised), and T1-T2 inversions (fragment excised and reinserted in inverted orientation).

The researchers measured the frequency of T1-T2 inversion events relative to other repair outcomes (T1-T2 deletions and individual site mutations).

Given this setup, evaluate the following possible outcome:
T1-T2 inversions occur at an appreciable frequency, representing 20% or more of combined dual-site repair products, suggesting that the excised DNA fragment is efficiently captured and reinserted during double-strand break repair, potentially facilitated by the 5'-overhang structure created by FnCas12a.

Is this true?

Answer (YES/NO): YES